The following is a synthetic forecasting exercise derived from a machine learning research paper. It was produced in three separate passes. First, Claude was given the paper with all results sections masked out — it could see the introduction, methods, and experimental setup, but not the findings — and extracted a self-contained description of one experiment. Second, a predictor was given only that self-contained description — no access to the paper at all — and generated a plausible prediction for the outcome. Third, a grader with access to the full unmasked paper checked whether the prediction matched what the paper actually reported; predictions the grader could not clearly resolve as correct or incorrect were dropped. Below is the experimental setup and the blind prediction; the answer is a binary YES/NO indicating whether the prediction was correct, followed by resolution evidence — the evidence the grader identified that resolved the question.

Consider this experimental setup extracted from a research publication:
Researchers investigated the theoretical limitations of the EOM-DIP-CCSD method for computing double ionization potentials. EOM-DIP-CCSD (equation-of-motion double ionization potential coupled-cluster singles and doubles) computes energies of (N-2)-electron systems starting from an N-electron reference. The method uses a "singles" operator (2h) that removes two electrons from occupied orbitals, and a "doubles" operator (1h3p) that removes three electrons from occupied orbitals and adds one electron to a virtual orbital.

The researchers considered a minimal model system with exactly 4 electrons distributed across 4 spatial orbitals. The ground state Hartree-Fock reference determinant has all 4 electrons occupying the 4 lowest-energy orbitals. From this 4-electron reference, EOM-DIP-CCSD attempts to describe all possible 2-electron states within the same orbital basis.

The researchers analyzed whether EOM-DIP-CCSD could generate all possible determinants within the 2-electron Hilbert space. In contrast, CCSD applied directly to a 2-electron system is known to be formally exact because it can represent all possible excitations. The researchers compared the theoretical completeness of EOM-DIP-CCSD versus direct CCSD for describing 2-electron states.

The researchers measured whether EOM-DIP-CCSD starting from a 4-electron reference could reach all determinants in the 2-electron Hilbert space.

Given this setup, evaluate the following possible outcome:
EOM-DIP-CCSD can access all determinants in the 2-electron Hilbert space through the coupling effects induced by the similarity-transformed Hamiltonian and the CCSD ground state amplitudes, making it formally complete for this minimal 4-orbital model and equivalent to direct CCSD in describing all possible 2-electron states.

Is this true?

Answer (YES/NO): NO